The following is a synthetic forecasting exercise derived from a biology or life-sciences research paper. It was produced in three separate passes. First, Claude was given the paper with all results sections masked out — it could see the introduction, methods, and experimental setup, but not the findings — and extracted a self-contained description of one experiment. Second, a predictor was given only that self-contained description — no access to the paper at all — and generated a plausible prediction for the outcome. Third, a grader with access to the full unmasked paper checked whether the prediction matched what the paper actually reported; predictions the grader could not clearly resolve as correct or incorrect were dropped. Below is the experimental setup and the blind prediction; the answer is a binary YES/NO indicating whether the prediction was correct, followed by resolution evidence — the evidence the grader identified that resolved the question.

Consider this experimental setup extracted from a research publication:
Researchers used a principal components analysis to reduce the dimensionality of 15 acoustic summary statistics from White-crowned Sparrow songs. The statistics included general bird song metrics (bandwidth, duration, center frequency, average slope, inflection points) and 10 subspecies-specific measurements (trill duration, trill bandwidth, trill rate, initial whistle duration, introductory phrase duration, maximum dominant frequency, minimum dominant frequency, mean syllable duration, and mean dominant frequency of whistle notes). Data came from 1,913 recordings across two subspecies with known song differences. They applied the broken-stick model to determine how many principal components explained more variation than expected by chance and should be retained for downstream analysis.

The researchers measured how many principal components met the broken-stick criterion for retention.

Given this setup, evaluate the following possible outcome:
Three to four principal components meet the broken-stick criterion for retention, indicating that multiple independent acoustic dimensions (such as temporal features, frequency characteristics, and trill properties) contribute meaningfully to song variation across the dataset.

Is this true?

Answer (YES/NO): NO